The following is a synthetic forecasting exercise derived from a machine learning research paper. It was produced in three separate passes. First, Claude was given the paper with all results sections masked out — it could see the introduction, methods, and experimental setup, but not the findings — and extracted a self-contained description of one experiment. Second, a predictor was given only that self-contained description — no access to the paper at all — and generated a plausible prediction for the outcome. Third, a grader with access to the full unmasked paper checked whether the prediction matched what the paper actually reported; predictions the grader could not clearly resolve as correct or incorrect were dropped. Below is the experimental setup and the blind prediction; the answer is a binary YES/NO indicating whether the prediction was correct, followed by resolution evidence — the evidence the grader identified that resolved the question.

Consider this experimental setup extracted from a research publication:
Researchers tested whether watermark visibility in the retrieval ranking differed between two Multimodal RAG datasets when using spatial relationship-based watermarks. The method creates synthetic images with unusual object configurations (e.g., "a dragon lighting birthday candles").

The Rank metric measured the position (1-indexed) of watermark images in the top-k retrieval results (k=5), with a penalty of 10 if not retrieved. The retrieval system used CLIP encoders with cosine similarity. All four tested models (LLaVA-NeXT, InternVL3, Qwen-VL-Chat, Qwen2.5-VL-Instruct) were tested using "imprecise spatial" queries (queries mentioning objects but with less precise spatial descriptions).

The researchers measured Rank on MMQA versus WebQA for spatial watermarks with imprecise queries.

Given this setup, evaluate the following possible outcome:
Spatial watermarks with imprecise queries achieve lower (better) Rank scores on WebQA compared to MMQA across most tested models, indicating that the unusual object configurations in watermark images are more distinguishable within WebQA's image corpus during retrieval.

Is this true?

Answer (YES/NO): NO